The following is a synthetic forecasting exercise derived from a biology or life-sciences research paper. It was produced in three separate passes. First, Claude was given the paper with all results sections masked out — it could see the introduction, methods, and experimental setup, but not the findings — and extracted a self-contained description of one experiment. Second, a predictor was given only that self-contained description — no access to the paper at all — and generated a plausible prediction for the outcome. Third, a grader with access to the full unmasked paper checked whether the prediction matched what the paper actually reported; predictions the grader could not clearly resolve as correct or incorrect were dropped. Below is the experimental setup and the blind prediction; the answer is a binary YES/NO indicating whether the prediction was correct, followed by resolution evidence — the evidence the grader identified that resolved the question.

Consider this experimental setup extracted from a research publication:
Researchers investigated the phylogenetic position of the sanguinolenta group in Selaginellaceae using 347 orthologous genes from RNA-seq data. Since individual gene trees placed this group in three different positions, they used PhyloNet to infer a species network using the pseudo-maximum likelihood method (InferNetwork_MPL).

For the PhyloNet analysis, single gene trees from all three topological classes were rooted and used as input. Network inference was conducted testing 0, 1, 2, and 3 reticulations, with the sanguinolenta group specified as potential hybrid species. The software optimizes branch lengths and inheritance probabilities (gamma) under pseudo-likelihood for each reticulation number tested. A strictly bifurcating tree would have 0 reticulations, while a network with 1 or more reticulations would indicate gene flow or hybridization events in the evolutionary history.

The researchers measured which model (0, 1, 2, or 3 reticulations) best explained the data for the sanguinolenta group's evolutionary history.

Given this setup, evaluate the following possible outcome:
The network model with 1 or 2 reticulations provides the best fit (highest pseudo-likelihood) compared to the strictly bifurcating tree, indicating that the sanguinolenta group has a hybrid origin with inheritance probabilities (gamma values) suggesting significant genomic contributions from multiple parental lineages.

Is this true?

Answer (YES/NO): YES